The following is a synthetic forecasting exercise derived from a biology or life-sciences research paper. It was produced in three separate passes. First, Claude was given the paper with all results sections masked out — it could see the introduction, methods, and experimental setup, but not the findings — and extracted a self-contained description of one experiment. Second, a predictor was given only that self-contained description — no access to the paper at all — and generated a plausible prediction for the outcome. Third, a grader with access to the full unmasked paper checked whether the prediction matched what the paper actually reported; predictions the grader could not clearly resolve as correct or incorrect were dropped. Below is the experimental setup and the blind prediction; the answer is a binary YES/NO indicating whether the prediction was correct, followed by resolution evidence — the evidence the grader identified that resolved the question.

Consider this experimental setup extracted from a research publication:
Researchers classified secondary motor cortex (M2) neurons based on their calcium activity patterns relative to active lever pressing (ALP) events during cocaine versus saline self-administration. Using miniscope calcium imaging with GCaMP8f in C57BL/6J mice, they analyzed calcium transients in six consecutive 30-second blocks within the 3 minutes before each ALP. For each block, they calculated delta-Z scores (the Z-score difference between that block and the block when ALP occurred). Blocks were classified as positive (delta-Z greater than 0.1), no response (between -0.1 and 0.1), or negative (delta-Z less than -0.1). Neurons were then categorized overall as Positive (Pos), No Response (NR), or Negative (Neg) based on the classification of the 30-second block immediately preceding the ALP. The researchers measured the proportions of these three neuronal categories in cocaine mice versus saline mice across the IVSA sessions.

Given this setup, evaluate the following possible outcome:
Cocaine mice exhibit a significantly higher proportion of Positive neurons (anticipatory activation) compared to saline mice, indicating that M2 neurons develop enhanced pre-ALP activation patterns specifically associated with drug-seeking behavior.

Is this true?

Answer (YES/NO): NO